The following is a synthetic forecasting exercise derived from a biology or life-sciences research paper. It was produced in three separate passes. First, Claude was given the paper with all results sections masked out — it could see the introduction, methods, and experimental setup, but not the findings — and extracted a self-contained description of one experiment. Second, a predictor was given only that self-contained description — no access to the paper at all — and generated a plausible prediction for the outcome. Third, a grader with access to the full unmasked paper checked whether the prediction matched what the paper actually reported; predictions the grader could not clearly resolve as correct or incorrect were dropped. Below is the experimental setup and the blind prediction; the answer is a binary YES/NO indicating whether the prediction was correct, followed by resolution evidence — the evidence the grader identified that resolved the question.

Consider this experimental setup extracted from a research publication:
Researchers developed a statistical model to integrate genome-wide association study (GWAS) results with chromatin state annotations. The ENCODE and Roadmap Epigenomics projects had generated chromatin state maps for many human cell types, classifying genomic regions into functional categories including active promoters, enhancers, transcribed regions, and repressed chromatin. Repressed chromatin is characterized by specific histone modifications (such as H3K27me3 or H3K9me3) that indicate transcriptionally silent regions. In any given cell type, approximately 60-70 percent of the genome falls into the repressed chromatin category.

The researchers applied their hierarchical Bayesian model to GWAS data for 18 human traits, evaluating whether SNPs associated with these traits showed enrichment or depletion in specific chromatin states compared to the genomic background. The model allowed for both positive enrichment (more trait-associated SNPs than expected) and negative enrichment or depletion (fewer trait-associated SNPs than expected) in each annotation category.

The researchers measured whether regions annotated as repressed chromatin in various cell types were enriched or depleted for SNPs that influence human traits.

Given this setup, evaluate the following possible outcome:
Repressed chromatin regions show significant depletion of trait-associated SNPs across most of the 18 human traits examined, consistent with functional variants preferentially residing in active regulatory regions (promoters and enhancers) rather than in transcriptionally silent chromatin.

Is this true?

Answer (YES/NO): NO